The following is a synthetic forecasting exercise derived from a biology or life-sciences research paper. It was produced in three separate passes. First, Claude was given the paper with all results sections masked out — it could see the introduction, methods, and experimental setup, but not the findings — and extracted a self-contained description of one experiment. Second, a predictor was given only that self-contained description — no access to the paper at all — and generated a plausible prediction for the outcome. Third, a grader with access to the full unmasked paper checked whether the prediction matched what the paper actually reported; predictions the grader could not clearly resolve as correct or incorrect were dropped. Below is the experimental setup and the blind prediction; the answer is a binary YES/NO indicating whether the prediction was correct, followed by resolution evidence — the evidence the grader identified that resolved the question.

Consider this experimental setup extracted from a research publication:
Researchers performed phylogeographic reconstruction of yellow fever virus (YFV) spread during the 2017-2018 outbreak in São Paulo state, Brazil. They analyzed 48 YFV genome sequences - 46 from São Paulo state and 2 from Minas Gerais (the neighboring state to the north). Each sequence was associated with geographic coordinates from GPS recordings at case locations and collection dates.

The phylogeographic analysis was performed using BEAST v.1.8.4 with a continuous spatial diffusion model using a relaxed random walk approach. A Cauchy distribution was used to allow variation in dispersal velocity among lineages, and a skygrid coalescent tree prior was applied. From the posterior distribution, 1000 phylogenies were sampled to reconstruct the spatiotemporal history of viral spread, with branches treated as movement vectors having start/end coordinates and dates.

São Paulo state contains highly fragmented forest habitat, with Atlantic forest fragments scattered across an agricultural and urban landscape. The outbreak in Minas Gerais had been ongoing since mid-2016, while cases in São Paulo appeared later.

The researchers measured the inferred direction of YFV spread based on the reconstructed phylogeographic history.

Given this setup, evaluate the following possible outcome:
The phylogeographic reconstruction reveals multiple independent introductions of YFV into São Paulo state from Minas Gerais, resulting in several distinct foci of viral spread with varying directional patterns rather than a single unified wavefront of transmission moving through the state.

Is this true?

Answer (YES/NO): NO